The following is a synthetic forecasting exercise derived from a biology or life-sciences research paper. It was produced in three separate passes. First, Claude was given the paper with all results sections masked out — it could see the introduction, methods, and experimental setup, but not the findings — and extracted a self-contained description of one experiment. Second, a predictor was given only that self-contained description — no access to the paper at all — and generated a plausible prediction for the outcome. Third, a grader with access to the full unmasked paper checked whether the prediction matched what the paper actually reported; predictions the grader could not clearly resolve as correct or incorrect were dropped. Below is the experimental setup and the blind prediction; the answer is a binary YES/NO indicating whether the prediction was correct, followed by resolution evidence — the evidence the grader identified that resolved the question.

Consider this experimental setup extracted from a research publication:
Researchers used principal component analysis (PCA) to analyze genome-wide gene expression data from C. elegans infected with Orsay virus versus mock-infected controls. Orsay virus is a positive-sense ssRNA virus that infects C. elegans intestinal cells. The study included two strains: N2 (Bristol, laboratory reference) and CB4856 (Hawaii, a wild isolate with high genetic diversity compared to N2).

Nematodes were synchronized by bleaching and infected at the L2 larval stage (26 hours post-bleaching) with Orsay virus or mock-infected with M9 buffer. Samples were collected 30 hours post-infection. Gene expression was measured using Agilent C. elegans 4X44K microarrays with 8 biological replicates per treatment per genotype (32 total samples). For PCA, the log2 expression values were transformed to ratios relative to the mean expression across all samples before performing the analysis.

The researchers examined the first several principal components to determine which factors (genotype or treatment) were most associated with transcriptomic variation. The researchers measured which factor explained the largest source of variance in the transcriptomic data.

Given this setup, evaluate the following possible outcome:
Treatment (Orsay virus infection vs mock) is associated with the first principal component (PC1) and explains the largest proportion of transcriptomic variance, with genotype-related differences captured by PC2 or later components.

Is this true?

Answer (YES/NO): NO